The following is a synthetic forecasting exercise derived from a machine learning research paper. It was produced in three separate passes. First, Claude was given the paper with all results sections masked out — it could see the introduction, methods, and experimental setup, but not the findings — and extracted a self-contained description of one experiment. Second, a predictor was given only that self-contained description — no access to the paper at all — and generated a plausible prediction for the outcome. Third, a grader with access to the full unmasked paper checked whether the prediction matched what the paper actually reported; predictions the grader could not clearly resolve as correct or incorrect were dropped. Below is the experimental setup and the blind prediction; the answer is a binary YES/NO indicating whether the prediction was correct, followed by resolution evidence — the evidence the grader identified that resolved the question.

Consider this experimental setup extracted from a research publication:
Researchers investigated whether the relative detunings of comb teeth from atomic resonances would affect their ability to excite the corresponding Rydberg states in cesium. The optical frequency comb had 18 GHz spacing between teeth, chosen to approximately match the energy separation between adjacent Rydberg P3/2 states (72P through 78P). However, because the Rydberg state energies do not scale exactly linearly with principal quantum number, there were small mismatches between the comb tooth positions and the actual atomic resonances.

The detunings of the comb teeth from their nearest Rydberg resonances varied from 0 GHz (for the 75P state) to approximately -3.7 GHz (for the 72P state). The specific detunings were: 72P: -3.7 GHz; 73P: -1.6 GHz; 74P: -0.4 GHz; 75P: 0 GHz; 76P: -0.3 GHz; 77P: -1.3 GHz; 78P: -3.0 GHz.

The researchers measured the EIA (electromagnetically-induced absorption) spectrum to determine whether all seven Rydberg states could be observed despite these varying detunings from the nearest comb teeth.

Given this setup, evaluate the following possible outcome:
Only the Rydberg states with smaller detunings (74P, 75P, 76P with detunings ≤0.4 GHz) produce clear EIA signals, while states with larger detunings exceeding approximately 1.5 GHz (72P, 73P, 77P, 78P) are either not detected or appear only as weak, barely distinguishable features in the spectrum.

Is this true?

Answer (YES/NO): NO